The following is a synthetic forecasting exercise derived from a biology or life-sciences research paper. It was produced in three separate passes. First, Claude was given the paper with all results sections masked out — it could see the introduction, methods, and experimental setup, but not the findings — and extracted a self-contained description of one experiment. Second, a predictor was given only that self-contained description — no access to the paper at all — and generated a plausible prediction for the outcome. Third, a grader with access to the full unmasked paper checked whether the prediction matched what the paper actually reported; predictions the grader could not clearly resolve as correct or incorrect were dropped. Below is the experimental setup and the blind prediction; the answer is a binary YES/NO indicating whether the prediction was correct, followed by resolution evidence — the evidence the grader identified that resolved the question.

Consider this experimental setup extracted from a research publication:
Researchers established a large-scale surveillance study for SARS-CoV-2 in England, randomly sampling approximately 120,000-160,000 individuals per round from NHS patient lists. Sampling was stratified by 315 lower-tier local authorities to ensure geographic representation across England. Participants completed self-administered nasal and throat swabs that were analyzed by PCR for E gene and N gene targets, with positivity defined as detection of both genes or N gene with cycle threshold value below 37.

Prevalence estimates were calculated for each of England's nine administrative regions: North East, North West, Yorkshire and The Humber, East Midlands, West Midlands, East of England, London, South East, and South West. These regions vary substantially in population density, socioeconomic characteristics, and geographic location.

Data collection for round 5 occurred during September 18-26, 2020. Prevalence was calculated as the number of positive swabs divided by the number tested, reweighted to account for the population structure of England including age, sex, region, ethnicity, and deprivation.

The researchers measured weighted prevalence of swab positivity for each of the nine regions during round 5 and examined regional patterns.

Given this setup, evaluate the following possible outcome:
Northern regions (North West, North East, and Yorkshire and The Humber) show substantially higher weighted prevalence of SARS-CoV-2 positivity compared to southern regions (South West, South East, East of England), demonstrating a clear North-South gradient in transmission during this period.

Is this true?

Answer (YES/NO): NO